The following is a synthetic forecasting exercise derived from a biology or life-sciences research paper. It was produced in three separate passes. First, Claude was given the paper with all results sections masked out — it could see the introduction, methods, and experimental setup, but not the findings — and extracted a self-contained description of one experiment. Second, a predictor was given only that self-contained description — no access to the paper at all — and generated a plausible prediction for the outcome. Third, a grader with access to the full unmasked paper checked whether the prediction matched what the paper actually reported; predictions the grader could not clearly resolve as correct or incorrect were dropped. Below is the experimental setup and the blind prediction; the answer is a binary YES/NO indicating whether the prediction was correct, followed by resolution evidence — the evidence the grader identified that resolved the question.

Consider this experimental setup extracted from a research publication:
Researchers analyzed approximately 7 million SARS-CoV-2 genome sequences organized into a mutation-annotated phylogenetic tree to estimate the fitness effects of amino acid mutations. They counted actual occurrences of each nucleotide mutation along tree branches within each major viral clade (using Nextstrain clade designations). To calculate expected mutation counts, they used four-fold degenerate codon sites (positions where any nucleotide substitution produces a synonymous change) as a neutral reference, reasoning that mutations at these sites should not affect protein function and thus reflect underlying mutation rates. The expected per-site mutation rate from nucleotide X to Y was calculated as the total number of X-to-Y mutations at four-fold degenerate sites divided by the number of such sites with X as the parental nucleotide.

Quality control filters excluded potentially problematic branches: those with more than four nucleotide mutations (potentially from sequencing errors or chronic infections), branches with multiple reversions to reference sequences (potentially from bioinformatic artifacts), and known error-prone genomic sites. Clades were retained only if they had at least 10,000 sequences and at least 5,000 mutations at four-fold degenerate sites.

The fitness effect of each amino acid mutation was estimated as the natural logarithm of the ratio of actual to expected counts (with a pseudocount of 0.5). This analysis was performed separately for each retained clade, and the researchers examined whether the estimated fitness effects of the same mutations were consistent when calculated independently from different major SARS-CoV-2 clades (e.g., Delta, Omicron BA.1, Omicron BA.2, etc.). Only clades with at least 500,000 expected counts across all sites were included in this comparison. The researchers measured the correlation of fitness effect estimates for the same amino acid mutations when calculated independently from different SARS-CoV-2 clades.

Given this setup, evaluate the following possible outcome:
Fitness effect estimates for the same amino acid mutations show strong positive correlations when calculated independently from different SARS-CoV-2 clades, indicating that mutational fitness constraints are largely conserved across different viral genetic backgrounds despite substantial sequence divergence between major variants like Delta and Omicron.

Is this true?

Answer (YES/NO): NO